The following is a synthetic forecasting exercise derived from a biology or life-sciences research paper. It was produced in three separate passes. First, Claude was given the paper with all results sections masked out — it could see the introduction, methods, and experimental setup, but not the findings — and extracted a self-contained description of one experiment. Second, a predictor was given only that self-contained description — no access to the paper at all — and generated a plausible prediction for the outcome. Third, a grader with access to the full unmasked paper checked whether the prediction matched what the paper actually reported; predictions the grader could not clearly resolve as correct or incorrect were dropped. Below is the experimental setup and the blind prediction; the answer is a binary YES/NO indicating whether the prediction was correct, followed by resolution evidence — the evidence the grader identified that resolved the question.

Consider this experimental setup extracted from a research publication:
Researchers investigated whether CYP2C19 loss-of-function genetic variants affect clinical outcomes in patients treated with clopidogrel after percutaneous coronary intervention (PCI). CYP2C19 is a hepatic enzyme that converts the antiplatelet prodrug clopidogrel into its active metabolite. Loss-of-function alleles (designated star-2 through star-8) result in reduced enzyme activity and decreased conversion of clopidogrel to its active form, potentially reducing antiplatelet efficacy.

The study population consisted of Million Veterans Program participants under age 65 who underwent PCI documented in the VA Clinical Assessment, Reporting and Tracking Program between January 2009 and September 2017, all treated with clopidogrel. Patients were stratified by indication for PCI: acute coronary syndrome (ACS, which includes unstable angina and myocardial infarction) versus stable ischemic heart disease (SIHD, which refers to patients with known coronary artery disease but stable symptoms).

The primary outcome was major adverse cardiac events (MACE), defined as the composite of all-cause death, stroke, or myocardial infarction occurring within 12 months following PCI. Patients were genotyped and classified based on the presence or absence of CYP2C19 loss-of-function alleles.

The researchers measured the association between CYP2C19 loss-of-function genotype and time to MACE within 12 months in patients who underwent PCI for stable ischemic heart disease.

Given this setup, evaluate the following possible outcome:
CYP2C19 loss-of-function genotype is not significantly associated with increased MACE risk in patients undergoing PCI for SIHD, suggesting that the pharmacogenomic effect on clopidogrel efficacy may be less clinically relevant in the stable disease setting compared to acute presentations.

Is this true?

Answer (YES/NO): YES